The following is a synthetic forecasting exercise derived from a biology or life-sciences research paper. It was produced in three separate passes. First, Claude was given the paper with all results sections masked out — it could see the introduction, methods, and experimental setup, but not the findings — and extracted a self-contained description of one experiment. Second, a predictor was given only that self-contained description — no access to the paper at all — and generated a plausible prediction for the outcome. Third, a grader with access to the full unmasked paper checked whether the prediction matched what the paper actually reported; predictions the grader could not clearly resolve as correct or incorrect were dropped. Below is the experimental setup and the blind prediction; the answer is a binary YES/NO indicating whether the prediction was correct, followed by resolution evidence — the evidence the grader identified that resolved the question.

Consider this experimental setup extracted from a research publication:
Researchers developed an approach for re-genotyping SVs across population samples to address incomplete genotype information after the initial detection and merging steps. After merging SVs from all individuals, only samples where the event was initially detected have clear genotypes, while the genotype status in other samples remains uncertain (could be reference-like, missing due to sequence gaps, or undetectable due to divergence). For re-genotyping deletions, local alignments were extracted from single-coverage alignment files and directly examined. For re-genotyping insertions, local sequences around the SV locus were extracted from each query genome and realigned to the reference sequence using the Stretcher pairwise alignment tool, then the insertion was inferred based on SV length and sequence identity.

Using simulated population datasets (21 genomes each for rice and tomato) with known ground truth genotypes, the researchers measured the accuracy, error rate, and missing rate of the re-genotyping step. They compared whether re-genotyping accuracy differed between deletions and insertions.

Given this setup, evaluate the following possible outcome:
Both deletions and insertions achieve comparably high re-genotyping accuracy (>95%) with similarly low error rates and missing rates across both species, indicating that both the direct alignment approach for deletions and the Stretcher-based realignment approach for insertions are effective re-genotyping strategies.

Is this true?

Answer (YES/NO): NO